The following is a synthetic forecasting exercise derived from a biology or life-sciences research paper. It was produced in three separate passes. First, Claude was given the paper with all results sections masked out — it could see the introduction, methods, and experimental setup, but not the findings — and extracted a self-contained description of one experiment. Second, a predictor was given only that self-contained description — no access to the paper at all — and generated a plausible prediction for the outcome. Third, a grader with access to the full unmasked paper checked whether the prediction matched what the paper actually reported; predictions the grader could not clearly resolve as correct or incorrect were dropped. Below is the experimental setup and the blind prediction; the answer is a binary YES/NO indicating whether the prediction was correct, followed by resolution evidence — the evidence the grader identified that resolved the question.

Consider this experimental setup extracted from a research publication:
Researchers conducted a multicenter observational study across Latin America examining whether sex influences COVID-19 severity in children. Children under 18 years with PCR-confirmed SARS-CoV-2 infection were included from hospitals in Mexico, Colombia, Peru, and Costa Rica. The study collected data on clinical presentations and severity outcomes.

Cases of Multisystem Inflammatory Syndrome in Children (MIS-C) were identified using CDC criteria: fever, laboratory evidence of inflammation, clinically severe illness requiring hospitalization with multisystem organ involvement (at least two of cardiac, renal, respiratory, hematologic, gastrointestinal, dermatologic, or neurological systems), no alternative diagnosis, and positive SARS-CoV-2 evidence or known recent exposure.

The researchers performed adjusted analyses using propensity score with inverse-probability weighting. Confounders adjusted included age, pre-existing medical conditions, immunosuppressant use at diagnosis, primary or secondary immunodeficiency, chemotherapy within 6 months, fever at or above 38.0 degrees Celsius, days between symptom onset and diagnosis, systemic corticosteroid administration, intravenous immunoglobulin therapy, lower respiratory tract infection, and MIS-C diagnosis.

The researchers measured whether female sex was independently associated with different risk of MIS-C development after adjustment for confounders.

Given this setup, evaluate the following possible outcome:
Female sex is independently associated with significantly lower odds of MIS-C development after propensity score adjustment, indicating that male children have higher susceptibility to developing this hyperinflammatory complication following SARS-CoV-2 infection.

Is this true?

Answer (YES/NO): NO